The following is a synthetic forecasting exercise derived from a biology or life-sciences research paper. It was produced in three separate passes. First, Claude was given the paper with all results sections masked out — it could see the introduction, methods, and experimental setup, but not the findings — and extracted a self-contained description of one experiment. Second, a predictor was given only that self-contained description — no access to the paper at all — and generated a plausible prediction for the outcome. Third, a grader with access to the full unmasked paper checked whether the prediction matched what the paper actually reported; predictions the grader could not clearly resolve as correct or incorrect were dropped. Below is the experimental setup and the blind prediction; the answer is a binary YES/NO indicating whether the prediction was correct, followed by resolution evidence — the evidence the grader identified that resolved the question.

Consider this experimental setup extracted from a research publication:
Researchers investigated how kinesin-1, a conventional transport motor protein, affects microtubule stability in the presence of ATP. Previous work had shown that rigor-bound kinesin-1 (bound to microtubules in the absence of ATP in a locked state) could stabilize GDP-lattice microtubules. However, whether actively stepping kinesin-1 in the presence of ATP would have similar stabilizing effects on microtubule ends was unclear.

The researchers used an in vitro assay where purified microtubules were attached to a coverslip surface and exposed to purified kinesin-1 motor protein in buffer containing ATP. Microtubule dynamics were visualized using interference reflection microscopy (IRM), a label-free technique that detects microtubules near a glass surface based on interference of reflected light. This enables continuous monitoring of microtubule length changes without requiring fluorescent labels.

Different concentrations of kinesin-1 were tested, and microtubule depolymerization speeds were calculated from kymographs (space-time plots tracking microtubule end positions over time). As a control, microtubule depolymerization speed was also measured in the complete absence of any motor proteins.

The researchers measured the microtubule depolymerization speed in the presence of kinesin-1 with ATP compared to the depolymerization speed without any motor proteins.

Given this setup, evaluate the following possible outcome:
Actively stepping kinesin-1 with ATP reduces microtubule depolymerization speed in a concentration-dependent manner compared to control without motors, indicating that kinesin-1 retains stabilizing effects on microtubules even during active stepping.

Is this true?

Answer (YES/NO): NO